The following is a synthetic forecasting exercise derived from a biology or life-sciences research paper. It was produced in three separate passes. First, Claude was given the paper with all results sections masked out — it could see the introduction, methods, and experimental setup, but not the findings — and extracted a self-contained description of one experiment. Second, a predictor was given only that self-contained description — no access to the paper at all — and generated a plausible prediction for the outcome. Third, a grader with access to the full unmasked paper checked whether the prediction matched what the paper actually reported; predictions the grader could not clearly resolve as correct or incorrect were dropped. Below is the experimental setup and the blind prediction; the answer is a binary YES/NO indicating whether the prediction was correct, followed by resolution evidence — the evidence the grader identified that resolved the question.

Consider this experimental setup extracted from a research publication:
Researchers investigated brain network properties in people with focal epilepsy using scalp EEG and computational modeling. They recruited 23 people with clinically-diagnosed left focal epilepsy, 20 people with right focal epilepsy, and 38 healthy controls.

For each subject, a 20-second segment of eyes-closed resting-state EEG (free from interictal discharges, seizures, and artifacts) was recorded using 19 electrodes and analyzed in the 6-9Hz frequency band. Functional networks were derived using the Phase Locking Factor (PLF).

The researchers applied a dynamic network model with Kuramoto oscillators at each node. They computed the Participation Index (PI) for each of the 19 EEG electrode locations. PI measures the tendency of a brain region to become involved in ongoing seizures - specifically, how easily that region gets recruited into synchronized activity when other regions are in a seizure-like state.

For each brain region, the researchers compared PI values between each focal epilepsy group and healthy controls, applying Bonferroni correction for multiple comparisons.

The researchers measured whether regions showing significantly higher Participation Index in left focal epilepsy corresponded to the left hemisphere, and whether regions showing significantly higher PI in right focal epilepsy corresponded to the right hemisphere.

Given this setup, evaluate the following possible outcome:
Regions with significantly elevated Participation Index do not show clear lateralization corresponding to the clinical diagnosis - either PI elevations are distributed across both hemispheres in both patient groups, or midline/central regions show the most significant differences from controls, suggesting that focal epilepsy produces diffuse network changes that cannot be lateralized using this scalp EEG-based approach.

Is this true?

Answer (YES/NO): NO